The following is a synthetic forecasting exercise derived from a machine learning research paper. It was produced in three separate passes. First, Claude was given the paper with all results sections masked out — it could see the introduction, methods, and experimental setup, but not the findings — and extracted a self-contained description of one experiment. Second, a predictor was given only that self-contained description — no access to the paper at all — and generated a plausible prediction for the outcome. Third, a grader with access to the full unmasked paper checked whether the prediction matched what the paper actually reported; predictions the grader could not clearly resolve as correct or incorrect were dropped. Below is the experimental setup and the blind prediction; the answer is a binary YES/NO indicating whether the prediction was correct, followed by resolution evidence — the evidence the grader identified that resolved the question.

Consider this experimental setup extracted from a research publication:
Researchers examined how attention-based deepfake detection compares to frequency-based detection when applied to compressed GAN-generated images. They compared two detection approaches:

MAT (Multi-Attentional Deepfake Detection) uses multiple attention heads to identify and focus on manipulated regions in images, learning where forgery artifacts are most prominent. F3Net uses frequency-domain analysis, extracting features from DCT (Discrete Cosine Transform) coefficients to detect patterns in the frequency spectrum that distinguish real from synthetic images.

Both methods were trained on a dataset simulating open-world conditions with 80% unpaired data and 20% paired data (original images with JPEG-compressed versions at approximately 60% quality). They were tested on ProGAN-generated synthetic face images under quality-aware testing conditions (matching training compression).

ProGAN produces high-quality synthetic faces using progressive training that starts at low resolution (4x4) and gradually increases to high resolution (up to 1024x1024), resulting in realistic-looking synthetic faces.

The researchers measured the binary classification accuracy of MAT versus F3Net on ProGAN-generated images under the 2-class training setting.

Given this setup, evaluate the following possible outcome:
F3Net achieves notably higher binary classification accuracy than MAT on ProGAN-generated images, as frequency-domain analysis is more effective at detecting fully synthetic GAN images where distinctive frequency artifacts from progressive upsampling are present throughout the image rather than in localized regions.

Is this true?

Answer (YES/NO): NO